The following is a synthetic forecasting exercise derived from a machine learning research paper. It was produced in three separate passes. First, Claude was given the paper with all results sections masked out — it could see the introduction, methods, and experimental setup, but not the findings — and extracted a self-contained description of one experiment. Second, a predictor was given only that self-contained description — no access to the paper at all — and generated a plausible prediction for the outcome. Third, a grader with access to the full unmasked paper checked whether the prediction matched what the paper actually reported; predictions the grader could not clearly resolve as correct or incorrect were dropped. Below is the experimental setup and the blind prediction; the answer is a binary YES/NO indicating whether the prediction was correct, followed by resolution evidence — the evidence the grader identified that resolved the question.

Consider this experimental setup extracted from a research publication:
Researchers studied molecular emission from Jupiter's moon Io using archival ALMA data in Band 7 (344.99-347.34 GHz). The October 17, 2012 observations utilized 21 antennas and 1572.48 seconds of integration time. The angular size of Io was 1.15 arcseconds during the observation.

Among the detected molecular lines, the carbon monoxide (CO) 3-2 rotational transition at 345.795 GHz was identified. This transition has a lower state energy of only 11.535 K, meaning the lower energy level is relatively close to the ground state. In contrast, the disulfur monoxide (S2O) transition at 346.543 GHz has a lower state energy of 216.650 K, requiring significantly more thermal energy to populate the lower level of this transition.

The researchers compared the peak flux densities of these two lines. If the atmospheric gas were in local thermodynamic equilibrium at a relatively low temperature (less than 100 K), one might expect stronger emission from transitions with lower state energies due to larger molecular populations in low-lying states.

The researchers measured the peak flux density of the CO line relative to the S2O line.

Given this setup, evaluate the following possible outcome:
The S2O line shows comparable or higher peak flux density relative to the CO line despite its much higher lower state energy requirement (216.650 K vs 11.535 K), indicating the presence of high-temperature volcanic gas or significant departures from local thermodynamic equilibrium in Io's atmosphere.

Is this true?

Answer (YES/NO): YES